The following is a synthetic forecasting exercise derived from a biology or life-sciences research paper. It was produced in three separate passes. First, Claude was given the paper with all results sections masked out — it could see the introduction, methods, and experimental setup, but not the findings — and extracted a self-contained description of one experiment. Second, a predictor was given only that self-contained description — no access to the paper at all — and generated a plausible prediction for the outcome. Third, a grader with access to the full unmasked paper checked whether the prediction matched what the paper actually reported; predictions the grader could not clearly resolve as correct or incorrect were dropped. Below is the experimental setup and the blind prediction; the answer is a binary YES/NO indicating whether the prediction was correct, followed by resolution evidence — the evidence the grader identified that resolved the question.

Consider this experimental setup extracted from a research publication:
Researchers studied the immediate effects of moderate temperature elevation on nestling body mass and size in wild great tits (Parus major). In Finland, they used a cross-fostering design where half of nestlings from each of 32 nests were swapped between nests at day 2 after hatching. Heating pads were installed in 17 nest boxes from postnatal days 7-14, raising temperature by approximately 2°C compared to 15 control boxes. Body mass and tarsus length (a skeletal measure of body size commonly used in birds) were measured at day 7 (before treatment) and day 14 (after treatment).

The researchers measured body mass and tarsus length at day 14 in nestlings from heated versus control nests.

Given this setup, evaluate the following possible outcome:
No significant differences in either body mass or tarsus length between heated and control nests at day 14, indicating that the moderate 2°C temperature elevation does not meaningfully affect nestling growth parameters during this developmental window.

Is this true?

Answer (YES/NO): YES